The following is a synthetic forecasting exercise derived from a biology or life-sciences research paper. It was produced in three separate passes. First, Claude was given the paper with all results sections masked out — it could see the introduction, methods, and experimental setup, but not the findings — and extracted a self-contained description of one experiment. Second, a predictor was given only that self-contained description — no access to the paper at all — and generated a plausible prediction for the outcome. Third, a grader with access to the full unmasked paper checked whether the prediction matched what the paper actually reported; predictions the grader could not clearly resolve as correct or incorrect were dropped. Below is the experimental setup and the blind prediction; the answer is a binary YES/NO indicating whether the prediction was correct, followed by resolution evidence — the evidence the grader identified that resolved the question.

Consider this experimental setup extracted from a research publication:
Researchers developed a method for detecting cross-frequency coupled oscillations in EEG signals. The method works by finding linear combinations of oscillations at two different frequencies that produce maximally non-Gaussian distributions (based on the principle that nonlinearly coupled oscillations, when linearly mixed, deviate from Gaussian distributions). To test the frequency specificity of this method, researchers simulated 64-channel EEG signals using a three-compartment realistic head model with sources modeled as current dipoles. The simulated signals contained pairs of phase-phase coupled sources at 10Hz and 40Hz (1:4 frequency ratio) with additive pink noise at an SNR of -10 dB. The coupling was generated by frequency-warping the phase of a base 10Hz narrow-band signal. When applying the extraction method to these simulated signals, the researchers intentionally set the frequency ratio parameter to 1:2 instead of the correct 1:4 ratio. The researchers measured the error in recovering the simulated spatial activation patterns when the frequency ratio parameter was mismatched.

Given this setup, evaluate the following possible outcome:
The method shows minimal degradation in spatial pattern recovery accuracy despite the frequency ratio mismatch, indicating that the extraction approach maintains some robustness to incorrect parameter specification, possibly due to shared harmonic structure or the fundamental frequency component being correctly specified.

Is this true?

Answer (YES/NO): NO